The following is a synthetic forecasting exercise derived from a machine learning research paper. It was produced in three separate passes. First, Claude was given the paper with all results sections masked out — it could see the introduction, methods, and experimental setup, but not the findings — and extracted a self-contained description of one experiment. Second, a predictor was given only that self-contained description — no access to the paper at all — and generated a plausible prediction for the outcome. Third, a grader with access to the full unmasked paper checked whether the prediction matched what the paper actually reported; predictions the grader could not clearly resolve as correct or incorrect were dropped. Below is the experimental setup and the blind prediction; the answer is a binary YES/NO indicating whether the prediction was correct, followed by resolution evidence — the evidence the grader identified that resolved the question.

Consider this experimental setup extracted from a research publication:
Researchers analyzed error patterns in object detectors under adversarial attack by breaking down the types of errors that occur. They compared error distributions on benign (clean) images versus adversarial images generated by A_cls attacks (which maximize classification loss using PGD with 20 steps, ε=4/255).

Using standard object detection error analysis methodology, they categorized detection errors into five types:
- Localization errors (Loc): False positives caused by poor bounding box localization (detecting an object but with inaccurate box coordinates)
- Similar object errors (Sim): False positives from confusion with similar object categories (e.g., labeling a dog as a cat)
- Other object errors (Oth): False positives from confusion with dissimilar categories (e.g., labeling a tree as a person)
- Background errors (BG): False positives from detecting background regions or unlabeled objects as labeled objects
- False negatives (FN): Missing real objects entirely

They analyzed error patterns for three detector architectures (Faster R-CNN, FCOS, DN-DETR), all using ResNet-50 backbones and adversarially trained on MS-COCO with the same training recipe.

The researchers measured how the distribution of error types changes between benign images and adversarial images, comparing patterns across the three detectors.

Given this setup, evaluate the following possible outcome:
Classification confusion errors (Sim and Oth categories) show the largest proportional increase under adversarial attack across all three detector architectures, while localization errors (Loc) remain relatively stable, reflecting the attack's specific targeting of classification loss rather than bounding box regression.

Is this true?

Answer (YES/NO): NO